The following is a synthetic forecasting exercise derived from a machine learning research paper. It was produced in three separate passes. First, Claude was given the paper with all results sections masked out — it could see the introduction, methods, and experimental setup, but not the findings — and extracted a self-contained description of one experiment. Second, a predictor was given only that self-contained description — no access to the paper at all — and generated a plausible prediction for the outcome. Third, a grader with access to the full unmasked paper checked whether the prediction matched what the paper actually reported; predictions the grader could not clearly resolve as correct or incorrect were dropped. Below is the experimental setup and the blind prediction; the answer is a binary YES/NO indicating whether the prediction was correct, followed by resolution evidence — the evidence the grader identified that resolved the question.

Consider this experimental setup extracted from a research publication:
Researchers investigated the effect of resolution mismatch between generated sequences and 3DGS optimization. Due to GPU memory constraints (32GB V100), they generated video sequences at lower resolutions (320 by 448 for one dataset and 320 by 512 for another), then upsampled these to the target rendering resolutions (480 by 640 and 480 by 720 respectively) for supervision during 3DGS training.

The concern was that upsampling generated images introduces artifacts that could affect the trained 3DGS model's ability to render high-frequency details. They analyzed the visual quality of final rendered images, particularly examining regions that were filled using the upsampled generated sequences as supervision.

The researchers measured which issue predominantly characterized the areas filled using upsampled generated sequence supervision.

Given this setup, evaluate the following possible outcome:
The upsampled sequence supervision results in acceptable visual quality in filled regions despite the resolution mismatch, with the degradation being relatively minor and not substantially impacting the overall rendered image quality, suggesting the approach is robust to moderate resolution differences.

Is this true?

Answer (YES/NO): NO